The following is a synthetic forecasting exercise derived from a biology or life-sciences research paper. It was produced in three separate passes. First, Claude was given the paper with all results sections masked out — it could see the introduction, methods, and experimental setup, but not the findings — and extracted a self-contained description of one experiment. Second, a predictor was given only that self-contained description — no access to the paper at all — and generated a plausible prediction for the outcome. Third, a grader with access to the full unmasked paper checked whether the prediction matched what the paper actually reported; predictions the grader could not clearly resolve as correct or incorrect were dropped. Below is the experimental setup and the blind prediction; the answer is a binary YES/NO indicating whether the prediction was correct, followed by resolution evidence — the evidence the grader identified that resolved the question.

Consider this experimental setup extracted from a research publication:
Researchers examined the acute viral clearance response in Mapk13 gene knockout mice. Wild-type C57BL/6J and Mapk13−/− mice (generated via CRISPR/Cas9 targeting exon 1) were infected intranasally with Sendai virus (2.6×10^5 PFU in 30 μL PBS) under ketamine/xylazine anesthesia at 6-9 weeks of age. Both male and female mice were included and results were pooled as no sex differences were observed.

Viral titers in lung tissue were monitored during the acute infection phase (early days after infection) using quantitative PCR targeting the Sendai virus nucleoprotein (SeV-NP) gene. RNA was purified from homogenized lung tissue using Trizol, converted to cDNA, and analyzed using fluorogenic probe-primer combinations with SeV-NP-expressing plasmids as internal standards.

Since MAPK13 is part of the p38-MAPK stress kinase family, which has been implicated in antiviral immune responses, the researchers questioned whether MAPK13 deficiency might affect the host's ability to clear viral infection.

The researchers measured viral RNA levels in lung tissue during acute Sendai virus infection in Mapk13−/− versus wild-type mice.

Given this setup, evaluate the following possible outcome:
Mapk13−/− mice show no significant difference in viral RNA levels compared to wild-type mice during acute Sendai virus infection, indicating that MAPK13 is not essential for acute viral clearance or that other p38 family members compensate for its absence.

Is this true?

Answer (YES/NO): YES